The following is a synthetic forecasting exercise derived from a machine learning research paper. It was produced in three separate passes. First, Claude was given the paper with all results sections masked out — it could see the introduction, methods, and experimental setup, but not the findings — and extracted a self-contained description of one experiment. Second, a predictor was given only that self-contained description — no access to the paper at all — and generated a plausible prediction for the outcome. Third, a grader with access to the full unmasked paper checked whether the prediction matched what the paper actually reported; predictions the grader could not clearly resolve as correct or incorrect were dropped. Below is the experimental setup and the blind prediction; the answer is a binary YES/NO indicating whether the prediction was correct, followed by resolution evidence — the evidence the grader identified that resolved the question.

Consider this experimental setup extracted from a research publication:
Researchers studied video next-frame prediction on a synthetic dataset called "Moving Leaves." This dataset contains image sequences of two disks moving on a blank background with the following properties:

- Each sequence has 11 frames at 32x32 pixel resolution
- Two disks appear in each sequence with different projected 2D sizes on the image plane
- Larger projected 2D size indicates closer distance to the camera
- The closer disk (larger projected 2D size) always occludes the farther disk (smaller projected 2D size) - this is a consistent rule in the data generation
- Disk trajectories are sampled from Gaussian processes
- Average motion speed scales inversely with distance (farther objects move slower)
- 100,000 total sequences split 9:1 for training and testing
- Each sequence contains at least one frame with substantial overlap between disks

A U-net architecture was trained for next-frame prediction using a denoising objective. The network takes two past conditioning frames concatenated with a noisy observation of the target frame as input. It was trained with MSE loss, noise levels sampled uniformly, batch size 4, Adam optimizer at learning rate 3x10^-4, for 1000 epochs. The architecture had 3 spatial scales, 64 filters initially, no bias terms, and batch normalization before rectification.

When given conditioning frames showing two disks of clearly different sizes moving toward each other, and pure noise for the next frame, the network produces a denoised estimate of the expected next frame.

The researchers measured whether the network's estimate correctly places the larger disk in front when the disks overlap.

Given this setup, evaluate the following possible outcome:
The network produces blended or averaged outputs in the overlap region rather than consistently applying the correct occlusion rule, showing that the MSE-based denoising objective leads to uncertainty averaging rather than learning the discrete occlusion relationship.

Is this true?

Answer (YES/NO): NO